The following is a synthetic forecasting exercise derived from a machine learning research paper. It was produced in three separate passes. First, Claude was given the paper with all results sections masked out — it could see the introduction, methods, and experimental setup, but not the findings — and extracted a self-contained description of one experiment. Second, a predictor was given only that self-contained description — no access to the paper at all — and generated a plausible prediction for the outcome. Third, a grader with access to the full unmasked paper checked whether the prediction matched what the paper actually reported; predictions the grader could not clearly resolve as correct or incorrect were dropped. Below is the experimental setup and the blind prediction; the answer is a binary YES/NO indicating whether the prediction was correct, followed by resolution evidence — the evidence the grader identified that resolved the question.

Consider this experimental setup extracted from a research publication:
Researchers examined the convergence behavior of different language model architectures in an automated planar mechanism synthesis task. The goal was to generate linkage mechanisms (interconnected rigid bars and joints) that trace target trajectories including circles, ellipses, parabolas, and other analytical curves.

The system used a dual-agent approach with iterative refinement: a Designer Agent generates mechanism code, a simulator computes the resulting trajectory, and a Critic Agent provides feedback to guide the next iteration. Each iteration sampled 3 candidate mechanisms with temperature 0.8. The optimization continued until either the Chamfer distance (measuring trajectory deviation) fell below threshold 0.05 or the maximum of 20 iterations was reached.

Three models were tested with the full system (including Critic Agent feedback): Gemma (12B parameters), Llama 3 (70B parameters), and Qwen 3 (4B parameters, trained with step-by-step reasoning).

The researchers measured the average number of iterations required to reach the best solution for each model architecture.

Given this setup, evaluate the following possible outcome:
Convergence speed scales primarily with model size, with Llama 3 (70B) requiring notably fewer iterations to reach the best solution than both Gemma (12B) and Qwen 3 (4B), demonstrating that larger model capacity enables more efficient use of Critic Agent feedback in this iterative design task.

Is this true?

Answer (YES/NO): NO